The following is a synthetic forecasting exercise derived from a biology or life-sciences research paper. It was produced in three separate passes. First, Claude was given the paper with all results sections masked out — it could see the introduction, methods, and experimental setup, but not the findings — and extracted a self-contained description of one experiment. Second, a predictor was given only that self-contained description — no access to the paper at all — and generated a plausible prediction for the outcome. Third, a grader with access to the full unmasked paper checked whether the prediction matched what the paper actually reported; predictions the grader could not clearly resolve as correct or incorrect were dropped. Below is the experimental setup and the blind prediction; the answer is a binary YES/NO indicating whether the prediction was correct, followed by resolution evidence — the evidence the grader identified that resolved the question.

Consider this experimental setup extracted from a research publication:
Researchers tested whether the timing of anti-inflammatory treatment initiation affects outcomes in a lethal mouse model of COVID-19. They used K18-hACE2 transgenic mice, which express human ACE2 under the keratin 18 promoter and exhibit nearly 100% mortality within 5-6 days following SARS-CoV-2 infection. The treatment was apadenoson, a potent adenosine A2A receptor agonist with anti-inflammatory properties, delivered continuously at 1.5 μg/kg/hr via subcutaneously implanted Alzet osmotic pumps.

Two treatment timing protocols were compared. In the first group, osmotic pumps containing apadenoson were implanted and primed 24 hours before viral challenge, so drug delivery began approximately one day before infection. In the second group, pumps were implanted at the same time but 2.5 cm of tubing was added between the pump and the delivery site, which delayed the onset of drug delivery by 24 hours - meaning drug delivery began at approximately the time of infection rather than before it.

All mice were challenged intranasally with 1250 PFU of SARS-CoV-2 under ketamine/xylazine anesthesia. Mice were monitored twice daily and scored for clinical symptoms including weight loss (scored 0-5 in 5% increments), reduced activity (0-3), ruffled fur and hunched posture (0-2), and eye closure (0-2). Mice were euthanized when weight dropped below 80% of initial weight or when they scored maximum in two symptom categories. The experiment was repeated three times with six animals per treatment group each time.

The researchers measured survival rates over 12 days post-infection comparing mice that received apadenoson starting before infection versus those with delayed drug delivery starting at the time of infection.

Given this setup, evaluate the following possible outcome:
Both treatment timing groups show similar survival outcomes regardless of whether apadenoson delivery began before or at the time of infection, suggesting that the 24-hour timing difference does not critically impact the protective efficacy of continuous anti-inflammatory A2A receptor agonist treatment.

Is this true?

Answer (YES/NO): YES